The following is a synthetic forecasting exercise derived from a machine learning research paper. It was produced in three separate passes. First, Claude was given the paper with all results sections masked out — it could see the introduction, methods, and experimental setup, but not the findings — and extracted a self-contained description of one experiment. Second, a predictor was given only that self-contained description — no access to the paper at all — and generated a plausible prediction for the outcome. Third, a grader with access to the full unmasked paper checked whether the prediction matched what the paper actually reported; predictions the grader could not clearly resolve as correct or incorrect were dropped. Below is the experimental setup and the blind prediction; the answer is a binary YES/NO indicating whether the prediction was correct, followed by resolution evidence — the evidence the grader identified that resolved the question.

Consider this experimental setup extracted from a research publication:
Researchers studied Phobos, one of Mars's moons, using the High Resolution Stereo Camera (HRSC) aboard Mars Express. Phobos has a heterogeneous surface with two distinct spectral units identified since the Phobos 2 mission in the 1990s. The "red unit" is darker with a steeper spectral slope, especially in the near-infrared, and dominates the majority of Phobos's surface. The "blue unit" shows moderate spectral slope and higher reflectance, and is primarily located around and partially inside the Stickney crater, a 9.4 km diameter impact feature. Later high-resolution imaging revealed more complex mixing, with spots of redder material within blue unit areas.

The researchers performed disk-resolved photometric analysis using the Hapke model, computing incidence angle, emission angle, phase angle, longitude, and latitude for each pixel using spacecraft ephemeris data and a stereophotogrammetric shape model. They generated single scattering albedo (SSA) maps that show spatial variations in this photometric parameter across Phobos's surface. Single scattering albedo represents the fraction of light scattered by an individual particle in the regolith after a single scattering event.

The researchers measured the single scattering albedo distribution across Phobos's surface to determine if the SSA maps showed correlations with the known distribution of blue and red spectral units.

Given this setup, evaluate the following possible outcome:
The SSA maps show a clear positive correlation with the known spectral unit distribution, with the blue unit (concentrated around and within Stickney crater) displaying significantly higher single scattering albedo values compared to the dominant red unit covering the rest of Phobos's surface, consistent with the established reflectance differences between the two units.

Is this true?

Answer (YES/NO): YES